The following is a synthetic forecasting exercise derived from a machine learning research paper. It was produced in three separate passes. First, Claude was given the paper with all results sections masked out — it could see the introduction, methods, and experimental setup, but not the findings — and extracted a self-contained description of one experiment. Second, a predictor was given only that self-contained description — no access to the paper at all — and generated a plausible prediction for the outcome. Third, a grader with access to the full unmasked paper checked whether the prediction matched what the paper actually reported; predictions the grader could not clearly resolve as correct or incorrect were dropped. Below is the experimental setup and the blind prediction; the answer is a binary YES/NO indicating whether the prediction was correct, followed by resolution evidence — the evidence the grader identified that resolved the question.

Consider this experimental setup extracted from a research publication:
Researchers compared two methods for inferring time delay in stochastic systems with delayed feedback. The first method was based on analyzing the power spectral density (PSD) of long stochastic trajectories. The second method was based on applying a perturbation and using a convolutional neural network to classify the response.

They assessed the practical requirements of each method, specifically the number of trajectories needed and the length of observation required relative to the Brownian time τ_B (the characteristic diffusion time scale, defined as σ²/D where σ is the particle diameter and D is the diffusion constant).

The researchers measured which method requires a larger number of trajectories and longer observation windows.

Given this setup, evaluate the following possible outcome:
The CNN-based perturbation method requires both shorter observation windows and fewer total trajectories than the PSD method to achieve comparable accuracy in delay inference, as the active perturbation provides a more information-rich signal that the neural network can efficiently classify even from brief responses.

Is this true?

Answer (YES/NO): YES